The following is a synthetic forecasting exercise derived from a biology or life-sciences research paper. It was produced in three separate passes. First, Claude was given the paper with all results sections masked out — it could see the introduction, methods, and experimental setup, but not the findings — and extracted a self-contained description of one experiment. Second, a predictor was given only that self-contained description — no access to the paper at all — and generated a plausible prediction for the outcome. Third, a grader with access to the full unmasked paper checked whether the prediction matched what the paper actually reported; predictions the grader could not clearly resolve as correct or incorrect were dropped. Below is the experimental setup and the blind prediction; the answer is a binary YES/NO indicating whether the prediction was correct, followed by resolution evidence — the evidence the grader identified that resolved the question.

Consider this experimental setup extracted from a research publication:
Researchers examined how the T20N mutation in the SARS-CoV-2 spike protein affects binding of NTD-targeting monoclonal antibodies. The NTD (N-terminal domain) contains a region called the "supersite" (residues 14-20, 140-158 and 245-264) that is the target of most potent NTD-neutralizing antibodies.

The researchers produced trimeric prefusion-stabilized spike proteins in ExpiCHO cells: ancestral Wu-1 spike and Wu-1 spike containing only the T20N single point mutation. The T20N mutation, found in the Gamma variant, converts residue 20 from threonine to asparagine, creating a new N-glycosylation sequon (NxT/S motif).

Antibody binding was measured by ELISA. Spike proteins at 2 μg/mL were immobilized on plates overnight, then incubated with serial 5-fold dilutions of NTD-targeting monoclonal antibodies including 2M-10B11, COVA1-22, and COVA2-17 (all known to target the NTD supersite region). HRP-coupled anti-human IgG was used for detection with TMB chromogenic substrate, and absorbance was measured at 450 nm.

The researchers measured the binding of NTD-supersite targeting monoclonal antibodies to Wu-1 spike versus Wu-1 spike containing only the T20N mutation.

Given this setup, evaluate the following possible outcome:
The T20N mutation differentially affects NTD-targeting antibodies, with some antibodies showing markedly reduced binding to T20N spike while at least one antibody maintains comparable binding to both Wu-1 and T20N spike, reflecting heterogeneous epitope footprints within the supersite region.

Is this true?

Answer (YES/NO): YES